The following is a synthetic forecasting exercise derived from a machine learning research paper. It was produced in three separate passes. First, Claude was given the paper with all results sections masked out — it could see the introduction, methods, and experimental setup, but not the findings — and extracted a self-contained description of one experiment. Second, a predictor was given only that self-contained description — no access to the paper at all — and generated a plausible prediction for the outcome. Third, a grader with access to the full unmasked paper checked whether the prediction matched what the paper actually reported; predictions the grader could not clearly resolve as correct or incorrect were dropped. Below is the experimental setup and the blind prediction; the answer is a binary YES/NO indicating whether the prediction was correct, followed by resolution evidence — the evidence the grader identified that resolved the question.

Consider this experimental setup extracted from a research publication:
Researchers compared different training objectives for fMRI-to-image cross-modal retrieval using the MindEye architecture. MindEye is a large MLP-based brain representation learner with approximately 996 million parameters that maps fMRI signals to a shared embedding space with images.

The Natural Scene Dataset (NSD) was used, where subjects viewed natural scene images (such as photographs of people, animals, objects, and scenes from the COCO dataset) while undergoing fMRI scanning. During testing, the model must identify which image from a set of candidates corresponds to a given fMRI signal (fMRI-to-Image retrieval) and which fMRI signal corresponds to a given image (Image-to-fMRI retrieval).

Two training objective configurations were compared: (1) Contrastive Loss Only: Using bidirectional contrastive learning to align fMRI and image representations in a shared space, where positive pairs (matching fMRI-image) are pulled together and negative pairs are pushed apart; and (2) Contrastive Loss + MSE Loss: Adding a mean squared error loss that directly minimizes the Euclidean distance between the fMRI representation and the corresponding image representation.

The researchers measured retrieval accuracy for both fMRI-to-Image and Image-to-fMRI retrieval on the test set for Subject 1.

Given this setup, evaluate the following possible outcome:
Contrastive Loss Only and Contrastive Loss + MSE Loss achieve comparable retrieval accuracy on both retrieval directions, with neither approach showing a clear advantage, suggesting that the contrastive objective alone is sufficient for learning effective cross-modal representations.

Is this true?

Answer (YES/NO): NO